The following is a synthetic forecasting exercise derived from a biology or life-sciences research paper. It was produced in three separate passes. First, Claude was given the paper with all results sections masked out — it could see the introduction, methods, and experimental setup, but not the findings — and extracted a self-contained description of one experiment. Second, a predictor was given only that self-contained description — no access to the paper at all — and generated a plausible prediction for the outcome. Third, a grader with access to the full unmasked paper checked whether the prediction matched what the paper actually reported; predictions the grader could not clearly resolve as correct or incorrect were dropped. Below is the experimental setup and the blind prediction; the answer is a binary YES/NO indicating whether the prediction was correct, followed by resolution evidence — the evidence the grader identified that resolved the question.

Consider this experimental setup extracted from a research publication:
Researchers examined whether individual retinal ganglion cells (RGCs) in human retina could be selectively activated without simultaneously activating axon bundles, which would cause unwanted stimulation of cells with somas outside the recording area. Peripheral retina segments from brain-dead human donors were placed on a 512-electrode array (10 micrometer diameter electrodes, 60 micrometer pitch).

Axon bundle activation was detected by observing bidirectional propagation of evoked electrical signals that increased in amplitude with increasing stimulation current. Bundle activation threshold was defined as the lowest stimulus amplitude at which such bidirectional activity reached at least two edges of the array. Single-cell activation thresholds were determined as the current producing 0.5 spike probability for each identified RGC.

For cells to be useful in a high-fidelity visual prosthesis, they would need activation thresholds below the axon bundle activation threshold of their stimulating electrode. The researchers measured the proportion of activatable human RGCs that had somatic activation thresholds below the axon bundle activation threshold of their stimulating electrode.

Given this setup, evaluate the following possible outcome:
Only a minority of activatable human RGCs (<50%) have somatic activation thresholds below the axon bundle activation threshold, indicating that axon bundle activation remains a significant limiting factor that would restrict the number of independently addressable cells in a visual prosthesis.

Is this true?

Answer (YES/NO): YES